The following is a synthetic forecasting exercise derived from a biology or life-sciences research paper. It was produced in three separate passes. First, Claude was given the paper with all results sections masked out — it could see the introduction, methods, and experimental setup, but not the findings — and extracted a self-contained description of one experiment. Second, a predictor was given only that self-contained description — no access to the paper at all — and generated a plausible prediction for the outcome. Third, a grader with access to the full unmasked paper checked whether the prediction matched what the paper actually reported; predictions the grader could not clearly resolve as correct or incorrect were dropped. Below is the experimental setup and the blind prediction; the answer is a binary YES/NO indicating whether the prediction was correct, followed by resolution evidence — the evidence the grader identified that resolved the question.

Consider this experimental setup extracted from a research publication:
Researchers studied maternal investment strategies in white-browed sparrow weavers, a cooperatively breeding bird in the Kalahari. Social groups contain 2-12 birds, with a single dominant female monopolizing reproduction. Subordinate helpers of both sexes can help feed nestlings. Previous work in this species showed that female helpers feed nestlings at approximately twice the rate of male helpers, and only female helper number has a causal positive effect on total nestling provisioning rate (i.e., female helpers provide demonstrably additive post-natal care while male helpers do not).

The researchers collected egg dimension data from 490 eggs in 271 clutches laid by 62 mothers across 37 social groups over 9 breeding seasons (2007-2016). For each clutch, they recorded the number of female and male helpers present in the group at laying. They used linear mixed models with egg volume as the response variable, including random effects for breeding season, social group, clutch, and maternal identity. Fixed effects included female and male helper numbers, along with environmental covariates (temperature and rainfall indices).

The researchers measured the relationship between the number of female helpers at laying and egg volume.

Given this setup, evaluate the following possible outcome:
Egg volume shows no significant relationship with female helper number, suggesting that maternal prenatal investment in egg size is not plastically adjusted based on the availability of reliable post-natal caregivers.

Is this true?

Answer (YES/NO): NO